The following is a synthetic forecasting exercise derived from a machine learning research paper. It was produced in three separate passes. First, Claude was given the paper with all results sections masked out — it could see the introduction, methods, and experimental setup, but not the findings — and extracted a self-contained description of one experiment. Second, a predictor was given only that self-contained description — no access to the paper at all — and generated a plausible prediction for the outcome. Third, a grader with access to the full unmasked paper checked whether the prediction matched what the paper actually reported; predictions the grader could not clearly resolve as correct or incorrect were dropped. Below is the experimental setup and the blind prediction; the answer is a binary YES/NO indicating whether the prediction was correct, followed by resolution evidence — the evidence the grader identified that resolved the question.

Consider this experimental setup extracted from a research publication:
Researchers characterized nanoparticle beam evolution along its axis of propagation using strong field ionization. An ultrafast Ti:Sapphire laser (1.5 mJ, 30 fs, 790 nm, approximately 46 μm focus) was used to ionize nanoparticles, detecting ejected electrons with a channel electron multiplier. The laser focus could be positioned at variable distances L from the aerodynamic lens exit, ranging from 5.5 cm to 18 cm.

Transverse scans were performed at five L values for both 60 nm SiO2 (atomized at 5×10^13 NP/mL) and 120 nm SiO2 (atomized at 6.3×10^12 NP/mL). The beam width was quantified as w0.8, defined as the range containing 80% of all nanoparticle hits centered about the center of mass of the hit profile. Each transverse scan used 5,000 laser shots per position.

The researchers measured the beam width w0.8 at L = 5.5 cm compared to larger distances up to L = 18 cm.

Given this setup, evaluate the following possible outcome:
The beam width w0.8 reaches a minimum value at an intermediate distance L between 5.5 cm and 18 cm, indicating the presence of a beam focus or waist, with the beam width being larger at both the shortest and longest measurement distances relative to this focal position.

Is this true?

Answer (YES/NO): NO